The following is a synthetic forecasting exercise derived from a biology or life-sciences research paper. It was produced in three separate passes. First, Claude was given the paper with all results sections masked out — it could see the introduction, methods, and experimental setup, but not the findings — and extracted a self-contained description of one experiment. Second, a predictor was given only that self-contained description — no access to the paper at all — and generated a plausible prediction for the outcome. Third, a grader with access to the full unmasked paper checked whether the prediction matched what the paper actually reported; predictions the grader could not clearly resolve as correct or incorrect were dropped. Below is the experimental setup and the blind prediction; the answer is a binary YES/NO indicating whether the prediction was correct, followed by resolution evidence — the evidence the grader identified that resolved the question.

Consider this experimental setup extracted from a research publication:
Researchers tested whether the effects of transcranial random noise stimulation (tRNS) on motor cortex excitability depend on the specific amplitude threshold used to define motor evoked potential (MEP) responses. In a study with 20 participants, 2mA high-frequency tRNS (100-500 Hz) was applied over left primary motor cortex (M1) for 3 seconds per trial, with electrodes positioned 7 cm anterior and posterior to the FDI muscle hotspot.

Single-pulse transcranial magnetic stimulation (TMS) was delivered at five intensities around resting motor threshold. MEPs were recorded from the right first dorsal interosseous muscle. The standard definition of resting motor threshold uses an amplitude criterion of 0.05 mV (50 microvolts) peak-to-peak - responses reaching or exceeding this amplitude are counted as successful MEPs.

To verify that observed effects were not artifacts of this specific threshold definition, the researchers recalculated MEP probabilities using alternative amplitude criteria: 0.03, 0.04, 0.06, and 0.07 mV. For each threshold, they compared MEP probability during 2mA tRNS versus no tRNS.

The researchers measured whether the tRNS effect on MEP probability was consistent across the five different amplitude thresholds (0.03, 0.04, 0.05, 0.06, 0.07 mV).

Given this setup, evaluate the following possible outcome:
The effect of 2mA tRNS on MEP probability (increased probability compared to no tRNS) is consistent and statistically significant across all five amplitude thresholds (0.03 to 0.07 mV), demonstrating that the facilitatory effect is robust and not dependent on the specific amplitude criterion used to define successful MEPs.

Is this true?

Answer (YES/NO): YES